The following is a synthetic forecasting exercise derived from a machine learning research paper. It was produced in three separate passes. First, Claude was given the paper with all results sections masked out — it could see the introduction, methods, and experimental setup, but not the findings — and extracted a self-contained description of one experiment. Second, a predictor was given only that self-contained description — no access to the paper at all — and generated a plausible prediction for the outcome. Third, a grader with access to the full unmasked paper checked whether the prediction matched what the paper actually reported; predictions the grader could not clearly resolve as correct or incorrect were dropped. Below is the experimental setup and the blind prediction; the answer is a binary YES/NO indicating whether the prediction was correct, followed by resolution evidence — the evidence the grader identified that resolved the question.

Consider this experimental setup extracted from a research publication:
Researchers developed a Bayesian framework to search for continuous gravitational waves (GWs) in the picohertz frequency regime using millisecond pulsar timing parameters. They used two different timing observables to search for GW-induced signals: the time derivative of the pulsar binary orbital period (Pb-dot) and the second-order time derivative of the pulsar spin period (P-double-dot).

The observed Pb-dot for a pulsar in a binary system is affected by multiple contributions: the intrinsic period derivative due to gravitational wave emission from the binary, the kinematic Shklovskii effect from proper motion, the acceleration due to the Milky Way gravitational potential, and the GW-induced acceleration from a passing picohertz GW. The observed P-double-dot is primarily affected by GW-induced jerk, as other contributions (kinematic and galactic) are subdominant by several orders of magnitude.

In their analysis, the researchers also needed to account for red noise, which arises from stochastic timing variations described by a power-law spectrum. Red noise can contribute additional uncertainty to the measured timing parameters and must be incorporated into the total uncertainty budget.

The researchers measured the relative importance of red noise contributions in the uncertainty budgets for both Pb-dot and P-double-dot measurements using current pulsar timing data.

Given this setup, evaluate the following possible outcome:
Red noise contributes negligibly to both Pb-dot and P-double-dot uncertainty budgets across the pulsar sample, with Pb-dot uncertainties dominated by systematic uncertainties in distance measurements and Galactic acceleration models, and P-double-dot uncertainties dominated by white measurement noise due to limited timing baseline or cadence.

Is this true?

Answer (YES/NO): NO